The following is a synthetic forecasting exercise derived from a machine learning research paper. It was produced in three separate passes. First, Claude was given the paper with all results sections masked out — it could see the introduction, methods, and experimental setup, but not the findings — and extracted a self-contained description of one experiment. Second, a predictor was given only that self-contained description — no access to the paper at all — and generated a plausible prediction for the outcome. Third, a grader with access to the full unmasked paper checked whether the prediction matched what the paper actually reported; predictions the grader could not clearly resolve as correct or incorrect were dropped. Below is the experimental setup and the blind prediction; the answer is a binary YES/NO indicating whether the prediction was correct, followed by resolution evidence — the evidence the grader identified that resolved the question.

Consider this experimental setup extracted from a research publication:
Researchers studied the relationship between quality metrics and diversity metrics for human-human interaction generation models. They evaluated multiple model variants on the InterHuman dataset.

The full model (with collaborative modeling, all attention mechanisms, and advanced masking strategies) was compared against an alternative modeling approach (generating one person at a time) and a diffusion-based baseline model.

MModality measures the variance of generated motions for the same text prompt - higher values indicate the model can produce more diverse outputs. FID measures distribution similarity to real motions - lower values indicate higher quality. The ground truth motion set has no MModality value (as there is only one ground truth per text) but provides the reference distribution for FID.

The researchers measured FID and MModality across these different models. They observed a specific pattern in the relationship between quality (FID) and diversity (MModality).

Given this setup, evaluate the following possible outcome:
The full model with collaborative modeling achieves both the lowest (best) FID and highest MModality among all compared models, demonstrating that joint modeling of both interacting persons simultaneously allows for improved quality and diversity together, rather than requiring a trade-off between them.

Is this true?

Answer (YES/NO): NO